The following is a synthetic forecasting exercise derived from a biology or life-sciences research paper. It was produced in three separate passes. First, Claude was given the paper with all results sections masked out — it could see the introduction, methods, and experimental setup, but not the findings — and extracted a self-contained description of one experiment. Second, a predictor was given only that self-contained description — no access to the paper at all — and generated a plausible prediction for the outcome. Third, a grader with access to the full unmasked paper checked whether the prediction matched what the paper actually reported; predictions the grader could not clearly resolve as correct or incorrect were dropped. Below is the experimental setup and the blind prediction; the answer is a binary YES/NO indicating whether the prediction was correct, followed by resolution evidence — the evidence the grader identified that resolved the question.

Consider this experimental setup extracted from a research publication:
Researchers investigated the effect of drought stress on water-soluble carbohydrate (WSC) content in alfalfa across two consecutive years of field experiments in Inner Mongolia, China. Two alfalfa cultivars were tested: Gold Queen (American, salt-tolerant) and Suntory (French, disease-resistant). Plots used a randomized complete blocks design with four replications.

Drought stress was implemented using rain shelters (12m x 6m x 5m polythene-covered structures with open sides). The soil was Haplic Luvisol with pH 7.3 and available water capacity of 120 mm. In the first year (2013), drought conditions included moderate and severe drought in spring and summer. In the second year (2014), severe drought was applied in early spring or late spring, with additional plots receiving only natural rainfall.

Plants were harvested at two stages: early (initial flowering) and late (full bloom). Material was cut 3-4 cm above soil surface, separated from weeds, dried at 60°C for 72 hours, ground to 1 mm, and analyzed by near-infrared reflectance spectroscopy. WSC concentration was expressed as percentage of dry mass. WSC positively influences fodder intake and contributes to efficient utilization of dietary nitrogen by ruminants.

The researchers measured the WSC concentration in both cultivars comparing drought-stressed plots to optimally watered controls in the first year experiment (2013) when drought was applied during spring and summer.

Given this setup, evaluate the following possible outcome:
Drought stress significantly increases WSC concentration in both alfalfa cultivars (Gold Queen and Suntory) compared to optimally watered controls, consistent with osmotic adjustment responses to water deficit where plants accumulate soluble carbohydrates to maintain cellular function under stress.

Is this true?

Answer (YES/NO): NO